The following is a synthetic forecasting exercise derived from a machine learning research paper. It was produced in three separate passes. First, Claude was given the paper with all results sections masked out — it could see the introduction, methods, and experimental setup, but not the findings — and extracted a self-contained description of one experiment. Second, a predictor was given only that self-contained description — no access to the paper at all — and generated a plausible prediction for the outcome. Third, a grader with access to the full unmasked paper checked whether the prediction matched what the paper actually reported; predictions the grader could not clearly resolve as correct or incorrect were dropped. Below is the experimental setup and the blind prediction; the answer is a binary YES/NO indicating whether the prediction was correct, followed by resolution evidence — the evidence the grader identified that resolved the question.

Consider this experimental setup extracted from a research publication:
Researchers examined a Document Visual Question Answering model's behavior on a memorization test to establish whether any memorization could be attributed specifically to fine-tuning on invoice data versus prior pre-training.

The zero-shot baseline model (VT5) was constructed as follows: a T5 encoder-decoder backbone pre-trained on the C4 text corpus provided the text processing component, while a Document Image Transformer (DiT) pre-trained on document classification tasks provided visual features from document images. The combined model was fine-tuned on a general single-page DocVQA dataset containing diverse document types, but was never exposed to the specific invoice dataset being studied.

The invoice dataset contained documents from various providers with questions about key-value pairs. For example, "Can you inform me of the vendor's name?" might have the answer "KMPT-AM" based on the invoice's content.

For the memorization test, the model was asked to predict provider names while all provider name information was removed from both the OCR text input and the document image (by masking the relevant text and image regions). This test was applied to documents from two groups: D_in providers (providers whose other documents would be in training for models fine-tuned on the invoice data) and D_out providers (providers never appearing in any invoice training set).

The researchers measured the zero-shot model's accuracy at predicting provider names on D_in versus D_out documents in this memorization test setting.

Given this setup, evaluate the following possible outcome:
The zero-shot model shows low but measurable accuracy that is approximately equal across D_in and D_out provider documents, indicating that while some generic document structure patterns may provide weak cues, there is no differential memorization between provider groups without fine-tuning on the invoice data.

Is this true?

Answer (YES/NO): NO